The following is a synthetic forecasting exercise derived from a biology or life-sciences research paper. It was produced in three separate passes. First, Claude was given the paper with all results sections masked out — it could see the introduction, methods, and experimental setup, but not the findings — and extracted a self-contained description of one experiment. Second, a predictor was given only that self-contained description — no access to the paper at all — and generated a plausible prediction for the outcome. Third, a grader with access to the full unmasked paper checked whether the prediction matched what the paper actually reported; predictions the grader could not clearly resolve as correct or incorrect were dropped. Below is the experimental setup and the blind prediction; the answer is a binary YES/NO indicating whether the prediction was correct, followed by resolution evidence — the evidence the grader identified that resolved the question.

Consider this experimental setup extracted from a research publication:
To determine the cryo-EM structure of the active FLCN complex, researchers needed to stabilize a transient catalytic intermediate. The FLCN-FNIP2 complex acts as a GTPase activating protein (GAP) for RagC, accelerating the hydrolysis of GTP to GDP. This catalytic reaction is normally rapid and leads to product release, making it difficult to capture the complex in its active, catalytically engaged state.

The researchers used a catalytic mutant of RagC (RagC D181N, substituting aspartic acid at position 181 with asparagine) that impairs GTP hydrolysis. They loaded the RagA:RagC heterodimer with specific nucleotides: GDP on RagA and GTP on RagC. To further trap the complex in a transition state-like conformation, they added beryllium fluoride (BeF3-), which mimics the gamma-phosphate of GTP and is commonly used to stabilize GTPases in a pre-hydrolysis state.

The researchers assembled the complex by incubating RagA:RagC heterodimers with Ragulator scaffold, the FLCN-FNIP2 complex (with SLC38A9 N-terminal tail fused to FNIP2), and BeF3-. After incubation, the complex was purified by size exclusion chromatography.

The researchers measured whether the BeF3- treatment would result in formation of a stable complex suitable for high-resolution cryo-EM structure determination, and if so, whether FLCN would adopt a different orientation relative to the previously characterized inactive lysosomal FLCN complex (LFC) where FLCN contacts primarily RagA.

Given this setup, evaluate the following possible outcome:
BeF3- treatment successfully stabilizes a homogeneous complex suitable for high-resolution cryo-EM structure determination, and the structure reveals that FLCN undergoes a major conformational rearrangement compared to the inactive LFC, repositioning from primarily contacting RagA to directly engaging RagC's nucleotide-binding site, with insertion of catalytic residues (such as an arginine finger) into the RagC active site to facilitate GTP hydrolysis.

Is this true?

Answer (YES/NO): YES